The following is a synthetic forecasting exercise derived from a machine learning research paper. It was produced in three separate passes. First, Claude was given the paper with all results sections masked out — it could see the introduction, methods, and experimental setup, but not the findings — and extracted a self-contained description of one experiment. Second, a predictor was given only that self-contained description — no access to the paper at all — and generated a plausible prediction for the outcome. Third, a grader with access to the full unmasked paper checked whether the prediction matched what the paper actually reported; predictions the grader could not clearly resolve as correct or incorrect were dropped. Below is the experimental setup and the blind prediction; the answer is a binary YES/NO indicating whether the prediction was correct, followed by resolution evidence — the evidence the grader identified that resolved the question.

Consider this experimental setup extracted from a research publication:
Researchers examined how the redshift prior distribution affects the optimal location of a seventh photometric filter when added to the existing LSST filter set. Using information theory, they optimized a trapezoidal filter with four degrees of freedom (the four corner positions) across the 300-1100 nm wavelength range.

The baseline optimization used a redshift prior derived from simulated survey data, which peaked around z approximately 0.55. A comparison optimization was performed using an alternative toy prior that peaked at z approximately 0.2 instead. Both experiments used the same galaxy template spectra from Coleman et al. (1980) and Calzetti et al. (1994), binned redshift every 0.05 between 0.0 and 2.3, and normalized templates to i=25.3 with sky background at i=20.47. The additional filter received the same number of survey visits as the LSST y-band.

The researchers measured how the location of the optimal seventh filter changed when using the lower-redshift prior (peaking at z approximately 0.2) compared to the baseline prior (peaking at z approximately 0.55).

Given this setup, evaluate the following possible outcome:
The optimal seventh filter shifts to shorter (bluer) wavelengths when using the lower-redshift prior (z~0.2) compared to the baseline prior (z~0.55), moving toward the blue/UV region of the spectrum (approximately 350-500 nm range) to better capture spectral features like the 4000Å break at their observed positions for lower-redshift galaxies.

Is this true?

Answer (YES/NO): YES